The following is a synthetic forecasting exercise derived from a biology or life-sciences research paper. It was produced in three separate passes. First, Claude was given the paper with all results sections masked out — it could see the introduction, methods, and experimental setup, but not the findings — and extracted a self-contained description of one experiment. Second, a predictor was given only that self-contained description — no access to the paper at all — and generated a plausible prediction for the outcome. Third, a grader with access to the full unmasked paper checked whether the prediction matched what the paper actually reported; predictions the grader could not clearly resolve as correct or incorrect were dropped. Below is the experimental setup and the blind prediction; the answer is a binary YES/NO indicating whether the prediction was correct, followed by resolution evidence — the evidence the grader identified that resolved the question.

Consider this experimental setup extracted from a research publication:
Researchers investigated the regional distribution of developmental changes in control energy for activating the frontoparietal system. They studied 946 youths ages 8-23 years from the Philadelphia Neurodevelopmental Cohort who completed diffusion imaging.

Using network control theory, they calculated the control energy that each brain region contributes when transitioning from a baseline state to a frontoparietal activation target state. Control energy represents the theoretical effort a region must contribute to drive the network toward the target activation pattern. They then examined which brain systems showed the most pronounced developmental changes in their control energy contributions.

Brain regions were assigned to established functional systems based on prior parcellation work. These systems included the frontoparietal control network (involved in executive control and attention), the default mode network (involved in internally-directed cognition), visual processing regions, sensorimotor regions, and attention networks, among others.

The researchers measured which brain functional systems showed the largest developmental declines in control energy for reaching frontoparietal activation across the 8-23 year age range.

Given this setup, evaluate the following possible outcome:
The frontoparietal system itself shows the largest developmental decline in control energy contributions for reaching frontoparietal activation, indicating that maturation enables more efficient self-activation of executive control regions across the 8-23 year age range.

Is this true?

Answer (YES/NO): YES